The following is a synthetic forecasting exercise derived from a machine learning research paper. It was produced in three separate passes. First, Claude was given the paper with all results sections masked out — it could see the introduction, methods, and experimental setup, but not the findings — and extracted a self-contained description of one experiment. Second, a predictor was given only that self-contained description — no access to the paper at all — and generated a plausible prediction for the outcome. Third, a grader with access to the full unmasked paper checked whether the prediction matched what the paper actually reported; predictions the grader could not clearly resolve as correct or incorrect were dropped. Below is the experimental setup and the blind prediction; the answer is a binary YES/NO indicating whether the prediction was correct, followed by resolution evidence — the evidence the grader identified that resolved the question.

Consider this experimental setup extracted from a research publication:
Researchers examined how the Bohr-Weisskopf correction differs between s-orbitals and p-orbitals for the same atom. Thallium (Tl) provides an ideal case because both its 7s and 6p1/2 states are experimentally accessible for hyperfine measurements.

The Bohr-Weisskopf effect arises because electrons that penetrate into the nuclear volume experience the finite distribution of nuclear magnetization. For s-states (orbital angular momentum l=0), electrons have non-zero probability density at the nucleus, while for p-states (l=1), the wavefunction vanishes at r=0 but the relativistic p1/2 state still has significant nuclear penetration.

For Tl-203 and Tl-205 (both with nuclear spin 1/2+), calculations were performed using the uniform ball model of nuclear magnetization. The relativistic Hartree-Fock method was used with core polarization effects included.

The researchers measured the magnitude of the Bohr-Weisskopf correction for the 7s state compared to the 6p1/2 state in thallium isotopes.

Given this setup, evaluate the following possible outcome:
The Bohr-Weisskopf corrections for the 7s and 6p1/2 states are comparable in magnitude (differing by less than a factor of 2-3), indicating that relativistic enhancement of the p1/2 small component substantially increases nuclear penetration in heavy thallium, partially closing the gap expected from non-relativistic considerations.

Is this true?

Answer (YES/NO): YES